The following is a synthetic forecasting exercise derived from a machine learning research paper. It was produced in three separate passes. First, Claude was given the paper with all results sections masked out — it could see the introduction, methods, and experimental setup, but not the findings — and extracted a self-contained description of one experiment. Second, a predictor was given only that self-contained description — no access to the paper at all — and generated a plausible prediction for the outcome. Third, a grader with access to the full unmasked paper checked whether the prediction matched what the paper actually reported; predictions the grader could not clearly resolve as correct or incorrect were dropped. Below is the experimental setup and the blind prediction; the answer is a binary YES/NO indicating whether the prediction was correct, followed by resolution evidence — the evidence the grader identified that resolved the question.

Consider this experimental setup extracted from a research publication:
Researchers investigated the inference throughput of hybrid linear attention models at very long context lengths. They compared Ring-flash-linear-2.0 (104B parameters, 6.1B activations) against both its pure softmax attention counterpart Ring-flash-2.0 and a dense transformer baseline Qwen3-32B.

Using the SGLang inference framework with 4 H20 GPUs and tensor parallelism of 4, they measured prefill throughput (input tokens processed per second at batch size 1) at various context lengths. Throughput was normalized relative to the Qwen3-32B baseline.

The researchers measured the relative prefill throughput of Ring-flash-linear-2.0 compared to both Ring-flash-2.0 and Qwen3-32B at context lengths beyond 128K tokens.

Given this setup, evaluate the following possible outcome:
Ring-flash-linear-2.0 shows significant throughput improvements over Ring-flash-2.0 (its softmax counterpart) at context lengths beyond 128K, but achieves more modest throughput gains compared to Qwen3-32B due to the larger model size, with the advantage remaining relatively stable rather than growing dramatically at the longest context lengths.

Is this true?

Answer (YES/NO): NO